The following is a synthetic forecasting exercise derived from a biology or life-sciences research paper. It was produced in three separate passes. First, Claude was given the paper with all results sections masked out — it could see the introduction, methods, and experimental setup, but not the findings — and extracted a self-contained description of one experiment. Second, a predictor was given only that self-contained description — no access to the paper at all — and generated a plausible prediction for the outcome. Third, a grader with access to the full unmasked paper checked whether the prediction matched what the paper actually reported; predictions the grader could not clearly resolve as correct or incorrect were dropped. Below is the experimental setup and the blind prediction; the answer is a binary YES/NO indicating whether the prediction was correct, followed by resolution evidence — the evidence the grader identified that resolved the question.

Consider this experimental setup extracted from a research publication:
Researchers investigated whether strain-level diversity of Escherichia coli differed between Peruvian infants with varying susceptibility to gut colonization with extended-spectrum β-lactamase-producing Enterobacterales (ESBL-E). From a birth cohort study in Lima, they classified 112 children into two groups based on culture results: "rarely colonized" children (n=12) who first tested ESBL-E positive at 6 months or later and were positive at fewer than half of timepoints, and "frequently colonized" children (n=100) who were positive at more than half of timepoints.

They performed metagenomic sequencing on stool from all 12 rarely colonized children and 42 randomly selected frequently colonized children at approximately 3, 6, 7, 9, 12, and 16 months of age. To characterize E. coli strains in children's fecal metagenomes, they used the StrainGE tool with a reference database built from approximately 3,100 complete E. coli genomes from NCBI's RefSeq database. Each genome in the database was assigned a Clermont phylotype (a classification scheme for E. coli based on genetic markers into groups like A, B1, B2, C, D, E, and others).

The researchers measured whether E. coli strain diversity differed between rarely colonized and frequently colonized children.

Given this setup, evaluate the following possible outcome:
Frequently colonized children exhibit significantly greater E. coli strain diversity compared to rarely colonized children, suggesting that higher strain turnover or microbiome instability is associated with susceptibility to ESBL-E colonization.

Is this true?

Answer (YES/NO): NO